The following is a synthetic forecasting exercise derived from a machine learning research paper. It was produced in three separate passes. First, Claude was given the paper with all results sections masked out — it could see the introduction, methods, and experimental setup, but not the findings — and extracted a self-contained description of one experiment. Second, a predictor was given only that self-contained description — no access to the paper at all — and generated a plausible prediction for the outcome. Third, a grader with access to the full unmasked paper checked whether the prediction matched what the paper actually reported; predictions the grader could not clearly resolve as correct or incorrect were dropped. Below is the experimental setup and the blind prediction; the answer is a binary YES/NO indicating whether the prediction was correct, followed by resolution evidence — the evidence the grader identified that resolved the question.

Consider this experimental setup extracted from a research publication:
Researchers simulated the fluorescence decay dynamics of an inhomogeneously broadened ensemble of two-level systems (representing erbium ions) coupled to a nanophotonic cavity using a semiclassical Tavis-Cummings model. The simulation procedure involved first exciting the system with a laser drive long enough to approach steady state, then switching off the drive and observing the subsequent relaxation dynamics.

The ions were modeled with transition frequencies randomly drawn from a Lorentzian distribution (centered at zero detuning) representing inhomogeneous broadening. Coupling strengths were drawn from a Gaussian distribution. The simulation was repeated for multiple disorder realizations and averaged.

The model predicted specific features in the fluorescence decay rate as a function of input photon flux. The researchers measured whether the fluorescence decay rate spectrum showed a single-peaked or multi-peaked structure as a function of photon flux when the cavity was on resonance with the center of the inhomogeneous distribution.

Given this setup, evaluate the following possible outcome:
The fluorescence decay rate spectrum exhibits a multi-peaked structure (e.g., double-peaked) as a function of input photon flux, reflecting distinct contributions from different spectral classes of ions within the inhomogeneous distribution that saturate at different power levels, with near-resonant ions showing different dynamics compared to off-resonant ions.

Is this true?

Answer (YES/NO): YES